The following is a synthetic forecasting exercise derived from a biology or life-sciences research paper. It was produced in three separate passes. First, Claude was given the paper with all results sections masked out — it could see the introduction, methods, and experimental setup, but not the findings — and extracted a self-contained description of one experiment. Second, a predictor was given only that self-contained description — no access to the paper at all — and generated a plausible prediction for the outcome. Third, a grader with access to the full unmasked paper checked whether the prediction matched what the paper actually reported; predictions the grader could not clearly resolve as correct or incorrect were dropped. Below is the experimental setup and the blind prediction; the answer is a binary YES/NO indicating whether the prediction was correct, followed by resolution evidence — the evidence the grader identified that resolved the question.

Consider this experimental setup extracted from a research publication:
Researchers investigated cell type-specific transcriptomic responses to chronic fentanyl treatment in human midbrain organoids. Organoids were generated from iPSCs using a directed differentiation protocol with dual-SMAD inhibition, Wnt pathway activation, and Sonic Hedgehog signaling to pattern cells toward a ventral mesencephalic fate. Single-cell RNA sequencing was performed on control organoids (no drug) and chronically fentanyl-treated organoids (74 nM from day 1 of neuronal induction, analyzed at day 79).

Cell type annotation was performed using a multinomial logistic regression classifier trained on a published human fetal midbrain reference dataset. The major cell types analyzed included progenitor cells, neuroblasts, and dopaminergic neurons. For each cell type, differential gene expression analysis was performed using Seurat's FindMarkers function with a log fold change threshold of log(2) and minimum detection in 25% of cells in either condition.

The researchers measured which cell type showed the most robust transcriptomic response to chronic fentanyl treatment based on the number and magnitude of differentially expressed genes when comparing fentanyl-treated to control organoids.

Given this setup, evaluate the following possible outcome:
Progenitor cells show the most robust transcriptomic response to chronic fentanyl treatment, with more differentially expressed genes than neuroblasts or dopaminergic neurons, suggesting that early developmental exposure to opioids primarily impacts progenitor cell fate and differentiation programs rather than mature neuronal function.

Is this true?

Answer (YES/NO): NO